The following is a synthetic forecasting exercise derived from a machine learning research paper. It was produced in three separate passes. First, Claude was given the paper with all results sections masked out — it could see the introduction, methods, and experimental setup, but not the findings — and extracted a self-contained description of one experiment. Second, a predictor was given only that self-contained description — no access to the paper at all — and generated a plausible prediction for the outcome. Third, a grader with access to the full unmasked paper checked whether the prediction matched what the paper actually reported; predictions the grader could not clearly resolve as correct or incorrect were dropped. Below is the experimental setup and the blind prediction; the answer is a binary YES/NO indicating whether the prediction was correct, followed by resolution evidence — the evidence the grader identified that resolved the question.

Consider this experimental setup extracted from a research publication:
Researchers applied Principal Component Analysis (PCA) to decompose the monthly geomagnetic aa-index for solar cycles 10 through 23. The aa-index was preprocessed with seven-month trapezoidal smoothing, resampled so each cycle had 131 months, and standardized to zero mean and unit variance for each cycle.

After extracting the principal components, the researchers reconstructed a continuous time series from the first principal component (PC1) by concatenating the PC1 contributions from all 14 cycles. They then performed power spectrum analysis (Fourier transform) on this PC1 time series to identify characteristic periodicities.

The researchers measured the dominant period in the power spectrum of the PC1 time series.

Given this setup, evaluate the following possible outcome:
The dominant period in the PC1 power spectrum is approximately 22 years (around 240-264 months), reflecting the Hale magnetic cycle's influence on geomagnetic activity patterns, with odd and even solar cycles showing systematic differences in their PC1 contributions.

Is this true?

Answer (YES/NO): NO